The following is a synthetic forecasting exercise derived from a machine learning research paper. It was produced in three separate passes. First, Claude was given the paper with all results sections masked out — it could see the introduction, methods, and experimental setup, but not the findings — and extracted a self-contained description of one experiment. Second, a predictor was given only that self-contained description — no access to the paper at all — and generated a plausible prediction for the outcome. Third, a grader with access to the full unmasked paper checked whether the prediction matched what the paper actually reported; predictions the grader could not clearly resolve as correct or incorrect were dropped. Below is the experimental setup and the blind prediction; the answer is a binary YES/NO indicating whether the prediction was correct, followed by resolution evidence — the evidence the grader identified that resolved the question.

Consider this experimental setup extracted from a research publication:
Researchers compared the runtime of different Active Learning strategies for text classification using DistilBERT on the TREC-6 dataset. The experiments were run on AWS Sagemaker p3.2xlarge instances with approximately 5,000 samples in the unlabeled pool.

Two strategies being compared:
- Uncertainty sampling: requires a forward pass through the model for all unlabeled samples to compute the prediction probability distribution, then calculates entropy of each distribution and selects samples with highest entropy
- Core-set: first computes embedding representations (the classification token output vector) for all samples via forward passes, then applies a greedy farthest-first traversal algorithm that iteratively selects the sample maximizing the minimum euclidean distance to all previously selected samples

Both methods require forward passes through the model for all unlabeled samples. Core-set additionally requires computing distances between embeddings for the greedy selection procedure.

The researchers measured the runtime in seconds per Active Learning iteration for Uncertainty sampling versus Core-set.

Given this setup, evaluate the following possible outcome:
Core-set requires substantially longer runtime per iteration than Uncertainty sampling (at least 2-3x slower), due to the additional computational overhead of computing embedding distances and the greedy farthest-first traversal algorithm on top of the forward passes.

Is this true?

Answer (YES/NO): NO